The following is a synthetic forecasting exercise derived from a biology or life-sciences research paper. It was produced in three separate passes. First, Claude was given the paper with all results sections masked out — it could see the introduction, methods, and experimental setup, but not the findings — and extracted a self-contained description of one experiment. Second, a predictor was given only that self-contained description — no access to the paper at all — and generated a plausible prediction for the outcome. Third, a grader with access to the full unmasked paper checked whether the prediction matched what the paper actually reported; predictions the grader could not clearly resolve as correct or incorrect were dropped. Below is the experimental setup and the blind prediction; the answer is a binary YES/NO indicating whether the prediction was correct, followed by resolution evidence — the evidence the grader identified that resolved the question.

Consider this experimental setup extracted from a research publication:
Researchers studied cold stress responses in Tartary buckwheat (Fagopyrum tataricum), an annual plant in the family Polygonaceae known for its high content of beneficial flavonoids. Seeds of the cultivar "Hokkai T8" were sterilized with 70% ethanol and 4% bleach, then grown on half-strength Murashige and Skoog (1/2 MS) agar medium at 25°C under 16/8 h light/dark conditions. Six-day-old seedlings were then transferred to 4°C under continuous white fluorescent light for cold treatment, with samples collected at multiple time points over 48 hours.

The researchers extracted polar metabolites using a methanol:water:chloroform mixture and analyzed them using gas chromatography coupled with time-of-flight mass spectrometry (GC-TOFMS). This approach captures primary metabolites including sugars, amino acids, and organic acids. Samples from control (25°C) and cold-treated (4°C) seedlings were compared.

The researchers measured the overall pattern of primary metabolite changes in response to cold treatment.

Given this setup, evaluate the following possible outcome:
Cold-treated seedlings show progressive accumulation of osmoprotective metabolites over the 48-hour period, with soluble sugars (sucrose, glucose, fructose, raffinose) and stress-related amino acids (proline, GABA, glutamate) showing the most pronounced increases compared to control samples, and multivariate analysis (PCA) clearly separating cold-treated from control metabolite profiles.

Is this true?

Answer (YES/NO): NO